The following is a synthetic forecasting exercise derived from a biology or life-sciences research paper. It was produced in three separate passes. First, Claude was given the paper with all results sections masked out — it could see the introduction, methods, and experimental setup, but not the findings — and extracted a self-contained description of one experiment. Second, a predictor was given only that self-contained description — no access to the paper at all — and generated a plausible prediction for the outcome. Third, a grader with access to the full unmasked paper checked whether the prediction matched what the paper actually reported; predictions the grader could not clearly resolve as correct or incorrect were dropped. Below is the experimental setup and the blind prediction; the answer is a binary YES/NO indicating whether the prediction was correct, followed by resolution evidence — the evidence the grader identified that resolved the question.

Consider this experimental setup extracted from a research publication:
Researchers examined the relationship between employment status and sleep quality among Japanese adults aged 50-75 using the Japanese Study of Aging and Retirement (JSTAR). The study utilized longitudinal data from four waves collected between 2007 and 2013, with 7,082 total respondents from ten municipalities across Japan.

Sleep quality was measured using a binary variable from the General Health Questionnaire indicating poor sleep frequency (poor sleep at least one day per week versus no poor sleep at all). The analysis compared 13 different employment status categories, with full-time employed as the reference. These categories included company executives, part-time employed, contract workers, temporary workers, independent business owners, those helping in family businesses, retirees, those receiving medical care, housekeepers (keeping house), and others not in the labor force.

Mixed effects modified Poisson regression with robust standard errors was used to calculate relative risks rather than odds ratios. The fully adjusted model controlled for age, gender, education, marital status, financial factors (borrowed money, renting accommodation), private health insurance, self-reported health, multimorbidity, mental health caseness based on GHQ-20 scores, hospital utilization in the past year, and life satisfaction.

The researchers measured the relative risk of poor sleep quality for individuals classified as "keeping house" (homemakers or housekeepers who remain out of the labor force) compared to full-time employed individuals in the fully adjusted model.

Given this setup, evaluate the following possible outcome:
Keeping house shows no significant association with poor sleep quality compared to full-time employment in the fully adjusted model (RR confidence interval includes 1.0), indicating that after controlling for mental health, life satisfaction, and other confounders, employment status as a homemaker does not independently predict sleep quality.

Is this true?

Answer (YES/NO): NO